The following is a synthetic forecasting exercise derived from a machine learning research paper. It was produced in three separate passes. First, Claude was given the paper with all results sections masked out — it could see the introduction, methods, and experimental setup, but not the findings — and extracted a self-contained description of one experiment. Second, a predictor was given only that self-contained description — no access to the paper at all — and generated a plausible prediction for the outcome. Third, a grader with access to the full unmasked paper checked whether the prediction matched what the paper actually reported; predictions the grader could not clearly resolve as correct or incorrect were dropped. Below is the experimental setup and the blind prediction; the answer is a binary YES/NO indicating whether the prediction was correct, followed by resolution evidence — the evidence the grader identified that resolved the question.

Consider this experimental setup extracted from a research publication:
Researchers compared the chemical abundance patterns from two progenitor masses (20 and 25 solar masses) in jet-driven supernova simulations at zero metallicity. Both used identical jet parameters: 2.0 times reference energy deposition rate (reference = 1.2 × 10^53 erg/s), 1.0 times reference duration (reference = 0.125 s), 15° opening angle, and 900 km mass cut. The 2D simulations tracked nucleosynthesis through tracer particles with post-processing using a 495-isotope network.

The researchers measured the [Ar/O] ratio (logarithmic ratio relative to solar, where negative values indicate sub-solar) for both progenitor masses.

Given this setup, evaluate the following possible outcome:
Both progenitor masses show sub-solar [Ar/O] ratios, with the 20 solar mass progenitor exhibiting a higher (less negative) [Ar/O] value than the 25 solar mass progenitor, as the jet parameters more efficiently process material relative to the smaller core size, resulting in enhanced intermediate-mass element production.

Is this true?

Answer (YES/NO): NO